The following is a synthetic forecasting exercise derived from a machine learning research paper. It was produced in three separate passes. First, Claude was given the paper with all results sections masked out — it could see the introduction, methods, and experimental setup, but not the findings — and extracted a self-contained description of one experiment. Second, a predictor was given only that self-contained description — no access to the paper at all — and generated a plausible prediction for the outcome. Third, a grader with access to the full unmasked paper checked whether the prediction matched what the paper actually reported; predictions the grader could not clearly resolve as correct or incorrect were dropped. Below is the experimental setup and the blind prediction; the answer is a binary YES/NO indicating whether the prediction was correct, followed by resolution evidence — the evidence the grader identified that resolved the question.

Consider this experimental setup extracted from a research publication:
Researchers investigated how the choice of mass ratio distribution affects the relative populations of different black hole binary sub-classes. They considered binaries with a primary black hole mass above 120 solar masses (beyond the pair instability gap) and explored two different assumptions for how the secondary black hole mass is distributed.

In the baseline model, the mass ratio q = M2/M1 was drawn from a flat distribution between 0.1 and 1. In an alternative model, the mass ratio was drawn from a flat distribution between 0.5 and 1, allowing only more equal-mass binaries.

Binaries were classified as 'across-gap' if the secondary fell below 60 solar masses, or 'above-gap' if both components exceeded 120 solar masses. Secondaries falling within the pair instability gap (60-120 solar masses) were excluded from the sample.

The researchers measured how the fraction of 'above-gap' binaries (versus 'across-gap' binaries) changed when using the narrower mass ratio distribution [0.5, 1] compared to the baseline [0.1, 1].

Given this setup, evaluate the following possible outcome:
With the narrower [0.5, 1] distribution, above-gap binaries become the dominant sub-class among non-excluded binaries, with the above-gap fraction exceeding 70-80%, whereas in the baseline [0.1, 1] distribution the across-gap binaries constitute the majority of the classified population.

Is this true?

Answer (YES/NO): NO